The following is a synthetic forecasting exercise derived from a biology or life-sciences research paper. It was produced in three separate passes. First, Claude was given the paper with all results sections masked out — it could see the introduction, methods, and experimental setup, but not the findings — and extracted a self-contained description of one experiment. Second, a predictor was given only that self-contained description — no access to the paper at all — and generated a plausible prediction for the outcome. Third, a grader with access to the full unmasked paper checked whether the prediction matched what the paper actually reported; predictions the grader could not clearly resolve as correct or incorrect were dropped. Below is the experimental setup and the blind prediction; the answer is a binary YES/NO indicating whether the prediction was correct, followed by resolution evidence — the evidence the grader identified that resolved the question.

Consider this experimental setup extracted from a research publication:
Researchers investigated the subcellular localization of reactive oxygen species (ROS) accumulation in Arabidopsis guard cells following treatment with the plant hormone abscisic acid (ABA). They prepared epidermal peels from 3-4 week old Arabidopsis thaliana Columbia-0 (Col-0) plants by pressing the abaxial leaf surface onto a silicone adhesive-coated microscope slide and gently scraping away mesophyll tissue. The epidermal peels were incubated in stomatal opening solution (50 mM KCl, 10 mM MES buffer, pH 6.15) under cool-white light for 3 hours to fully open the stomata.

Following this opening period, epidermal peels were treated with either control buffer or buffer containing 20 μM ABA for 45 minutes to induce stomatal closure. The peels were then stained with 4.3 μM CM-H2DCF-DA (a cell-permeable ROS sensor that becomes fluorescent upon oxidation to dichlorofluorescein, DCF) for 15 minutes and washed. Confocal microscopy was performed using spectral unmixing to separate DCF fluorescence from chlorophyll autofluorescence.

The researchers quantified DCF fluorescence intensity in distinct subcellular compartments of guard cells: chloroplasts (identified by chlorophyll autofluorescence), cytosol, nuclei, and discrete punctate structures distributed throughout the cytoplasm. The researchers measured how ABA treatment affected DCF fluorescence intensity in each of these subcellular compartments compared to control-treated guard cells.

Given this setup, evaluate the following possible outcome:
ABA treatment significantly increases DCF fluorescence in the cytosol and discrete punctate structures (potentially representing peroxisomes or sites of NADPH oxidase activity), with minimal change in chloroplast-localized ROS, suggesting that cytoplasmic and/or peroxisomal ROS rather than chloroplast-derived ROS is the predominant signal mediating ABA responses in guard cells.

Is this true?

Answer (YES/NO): NO